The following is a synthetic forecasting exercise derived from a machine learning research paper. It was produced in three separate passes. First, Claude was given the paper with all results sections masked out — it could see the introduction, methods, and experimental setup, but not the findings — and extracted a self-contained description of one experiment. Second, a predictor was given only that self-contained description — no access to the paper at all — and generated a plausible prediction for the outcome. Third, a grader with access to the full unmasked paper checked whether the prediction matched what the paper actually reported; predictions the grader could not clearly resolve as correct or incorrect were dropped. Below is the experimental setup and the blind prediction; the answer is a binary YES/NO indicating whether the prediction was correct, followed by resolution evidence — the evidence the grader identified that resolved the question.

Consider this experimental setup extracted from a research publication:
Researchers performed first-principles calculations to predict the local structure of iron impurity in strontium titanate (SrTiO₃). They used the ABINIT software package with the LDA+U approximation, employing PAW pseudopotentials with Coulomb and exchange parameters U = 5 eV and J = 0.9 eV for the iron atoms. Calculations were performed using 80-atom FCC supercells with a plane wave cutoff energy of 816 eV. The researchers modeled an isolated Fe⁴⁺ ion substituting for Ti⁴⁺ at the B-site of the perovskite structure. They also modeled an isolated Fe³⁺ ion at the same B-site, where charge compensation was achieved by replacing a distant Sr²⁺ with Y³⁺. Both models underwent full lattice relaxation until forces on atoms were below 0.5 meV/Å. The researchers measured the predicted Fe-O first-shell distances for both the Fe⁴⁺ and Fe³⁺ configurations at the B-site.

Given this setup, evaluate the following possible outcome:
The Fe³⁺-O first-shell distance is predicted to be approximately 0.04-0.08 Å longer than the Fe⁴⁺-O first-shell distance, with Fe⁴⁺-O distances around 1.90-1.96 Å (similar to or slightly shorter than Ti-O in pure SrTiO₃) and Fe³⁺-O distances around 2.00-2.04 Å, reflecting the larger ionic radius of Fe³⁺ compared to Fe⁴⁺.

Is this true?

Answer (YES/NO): NO